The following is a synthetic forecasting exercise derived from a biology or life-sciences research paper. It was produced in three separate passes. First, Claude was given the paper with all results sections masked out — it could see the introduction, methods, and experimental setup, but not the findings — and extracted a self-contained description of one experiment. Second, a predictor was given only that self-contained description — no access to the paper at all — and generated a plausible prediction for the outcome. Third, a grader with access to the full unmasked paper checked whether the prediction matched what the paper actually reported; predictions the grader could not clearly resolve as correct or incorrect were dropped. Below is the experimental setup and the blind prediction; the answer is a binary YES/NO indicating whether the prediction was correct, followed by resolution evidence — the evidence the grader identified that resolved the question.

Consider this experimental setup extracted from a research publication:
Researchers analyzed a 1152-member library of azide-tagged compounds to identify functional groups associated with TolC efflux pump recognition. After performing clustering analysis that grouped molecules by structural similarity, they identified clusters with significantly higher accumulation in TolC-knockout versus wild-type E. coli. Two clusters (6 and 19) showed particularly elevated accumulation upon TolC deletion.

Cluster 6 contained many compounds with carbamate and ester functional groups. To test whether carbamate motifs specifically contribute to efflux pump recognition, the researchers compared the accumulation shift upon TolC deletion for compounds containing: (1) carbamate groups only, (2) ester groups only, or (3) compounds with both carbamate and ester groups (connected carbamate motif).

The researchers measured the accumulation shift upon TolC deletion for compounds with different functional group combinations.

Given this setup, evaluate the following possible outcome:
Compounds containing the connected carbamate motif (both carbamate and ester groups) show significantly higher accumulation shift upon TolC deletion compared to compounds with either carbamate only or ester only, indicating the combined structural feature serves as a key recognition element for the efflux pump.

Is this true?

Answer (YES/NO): NO